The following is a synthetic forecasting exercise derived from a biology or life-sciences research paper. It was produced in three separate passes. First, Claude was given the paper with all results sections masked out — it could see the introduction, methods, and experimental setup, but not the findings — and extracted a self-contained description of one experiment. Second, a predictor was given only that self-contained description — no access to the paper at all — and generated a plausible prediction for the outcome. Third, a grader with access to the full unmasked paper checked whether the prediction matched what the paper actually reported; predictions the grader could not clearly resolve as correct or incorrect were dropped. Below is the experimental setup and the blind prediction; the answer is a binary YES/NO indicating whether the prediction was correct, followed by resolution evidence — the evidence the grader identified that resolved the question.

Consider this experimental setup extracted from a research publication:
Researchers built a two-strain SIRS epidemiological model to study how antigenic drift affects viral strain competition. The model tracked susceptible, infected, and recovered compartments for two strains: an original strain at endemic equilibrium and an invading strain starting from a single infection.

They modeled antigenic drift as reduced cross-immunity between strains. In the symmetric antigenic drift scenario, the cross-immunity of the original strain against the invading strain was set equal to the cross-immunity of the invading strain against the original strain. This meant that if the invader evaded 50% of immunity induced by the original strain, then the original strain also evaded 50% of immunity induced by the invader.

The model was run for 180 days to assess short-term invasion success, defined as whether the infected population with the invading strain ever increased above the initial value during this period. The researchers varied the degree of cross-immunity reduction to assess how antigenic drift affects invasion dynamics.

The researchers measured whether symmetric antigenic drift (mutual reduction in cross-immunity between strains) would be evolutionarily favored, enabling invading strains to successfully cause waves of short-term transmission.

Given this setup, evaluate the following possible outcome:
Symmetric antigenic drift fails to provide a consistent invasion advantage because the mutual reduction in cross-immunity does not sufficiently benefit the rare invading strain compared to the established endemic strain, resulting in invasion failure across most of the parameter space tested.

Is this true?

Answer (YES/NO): NO